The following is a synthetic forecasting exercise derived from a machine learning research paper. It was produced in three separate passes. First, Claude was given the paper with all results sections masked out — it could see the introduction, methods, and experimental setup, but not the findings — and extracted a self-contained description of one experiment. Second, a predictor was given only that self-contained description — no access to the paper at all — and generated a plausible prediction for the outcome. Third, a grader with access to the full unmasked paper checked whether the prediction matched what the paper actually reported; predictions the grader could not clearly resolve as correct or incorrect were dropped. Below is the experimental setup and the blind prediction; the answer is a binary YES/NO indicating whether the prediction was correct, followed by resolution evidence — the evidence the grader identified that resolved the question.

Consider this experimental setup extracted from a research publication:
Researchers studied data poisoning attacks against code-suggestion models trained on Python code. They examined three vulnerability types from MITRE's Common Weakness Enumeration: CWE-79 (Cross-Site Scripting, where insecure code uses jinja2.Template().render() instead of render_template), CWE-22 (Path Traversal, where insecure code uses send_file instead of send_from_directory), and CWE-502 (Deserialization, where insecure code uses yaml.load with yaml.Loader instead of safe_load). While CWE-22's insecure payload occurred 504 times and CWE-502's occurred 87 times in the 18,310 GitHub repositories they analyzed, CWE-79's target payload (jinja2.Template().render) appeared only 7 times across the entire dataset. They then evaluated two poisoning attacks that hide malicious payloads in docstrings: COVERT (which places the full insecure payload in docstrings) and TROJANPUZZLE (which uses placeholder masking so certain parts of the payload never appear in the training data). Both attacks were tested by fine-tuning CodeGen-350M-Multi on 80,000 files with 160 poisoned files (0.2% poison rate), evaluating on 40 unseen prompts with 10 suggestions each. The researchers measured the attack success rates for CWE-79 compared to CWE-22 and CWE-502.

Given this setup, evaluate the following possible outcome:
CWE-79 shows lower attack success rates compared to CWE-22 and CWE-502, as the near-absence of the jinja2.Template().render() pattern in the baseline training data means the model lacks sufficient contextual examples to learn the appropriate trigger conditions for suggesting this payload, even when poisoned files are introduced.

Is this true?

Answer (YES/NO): YES